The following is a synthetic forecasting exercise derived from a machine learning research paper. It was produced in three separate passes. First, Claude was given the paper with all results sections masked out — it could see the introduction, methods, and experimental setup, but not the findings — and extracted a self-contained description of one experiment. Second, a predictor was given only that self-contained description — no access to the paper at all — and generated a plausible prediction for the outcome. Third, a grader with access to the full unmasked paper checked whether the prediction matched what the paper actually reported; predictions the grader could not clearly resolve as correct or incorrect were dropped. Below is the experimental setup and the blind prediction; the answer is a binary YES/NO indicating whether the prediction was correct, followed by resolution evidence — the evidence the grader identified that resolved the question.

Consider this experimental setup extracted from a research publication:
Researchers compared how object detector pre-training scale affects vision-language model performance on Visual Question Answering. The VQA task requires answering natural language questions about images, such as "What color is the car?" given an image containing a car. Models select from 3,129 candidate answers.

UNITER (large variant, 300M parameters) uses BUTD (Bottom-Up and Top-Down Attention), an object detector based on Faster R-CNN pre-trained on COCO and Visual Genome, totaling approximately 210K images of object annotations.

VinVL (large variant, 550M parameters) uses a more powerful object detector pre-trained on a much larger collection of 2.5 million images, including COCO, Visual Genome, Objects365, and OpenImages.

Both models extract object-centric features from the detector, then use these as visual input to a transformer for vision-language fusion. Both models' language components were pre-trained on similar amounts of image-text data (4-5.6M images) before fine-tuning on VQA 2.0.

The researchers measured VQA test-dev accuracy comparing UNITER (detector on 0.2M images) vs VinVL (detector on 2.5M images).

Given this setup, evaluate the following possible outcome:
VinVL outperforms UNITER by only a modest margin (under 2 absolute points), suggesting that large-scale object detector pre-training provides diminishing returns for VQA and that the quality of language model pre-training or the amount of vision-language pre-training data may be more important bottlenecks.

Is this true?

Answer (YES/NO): NO